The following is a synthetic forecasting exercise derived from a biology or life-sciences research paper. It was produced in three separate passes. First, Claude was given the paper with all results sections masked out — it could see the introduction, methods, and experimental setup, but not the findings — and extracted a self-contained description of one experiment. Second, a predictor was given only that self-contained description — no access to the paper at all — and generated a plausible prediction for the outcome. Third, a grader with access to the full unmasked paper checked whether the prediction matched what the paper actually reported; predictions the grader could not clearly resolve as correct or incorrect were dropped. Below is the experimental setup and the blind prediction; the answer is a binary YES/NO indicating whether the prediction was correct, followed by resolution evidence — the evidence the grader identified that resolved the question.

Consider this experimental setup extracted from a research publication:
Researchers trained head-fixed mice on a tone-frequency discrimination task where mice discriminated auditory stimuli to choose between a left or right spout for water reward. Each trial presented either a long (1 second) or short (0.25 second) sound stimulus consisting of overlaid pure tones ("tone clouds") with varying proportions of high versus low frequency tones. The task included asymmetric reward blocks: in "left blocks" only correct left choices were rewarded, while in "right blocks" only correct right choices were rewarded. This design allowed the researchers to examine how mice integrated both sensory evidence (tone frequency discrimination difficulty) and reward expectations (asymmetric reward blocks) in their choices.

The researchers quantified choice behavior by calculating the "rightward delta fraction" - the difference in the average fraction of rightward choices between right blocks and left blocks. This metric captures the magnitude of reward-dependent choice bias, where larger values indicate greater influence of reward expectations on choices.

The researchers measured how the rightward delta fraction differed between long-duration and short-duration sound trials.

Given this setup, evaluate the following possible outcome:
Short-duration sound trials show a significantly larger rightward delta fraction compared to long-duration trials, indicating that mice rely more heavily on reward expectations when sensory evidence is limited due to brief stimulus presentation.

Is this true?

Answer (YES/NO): YES